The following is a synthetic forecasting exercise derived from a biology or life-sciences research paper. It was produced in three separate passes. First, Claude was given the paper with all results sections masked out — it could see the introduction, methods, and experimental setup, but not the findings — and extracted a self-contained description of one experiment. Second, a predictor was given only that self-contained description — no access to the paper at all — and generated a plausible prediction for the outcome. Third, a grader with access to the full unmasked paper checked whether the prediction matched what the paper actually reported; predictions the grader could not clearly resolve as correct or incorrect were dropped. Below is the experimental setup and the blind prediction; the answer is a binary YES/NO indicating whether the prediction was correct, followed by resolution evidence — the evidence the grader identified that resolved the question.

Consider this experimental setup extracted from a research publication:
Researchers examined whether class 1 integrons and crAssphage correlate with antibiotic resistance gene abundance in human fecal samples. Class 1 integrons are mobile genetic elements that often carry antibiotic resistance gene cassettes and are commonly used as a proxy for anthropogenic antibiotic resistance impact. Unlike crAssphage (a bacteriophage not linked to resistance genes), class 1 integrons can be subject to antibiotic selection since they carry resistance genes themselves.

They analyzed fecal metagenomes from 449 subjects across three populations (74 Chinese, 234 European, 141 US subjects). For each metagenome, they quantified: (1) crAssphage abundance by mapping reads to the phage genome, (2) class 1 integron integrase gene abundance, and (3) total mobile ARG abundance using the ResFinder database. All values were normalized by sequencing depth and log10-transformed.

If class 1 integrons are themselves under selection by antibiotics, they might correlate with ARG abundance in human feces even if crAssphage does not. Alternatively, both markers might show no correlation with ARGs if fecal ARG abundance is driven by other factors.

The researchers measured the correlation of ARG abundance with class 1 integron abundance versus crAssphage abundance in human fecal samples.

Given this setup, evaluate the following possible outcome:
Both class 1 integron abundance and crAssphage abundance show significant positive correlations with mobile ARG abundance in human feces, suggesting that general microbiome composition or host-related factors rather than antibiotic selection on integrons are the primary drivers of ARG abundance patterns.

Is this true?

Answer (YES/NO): NO